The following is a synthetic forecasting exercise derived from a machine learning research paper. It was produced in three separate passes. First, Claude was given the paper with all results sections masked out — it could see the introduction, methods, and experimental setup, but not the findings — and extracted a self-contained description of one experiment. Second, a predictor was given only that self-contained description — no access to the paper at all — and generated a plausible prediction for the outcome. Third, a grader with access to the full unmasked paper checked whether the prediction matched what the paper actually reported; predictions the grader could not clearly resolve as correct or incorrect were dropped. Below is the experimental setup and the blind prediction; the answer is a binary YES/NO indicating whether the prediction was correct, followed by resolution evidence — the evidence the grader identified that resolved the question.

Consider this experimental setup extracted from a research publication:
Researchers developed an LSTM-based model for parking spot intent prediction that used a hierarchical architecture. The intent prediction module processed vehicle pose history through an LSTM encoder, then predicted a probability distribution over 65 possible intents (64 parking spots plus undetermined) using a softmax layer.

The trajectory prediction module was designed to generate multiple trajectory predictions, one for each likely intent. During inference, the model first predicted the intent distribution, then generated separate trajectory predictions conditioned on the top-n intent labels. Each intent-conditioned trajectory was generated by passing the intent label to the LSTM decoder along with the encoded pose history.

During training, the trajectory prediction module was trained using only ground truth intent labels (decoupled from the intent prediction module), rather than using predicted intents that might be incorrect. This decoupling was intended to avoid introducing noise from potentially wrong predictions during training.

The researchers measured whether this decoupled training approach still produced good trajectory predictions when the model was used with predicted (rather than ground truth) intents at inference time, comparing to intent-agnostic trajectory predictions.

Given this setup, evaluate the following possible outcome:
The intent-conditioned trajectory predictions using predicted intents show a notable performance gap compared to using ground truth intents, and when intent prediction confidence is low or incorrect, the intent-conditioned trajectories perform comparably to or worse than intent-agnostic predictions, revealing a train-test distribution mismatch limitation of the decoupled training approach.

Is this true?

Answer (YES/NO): NO